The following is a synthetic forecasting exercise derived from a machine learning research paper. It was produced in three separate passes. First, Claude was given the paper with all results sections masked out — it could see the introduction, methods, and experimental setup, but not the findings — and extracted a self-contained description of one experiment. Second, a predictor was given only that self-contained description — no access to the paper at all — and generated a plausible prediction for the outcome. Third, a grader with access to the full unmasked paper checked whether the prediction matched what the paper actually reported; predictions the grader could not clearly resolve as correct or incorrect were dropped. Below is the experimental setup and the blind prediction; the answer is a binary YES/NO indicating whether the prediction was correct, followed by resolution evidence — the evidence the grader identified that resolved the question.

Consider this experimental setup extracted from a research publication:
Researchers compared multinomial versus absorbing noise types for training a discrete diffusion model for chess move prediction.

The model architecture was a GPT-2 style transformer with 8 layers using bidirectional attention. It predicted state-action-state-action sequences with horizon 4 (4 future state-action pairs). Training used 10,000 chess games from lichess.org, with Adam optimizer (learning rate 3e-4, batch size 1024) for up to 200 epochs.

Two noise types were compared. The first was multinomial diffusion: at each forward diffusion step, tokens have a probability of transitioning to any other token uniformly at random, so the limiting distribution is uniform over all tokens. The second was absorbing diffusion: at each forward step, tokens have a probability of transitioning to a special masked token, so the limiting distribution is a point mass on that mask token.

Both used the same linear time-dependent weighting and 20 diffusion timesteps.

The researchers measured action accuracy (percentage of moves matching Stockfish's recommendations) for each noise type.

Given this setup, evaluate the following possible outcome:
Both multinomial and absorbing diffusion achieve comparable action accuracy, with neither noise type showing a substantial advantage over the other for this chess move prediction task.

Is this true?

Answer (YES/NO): NO